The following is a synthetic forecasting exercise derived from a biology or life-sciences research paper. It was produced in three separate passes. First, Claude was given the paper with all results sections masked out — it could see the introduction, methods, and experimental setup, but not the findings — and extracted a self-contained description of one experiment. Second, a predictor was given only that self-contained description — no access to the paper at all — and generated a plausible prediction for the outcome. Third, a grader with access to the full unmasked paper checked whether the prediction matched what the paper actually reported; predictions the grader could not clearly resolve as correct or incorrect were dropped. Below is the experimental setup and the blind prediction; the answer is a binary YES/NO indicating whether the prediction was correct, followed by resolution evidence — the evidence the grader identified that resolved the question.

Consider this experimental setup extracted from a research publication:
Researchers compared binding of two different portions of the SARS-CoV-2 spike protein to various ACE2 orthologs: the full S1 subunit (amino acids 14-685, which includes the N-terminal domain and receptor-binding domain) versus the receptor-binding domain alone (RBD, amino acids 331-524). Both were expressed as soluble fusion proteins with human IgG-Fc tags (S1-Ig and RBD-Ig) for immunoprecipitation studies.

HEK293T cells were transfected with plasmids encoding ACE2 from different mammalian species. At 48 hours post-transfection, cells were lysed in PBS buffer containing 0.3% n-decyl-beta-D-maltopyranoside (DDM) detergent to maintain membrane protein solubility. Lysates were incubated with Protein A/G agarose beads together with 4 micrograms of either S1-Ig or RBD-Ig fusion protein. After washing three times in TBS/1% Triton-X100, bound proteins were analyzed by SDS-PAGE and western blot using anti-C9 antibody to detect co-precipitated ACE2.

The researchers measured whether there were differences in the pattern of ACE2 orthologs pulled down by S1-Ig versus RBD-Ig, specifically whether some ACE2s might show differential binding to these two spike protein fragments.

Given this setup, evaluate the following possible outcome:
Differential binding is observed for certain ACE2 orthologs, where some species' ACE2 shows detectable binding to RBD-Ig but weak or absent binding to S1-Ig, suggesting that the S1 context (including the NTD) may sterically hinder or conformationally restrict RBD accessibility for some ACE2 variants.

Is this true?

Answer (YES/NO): NO